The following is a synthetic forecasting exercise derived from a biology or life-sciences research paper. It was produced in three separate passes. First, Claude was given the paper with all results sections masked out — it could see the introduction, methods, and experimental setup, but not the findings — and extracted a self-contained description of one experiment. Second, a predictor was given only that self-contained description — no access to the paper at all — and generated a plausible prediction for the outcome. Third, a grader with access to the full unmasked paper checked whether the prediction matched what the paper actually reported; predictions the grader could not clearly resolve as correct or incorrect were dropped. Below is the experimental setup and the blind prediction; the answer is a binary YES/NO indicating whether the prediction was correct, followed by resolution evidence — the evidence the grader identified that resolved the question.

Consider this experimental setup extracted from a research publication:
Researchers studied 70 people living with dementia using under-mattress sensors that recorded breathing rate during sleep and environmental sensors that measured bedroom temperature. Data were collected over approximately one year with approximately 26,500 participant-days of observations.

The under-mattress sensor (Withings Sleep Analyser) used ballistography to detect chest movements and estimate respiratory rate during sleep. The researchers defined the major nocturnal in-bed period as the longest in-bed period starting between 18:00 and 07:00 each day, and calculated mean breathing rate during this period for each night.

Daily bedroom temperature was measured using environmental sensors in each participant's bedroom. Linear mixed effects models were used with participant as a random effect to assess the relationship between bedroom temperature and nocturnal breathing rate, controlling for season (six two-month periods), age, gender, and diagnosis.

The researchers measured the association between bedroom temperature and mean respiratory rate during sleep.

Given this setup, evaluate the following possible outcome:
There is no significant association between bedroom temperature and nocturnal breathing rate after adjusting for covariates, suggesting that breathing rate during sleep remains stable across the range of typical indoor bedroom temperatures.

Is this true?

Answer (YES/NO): NO